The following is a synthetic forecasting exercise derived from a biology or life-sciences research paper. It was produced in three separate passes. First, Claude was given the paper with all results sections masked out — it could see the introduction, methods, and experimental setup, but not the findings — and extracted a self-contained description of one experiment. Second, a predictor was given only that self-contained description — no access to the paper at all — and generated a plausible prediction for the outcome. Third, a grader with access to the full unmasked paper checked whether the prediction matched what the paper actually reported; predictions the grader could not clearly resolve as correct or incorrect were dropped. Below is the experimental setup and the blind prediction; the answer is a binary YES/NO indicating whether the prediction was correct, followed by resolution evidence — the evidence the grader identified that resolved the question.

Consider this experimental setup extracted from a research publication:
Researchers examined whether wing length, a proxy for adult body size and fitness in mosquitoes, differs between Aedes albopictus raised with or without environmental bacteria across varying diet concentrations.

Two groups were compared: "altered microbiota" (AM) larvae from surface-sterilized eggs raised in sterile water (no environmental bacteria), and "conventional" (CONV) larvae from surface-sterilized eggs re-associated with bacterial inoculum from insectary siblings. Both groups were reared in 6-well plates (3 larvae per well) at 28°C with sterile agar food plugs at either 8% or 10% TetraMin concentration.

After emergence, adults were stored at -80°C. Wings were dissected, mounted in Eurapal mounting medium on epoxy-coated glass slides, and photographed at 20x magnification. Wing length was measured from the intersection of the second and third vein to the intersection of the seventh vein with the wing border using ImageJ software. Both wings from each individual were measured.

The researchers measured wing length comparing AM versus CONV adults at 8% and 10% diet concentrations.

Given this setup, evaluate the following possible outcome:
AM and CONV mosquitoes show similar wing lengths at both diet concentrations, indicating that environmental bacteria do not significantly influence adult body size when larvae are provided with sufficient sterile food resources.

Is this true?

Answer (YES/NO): NO